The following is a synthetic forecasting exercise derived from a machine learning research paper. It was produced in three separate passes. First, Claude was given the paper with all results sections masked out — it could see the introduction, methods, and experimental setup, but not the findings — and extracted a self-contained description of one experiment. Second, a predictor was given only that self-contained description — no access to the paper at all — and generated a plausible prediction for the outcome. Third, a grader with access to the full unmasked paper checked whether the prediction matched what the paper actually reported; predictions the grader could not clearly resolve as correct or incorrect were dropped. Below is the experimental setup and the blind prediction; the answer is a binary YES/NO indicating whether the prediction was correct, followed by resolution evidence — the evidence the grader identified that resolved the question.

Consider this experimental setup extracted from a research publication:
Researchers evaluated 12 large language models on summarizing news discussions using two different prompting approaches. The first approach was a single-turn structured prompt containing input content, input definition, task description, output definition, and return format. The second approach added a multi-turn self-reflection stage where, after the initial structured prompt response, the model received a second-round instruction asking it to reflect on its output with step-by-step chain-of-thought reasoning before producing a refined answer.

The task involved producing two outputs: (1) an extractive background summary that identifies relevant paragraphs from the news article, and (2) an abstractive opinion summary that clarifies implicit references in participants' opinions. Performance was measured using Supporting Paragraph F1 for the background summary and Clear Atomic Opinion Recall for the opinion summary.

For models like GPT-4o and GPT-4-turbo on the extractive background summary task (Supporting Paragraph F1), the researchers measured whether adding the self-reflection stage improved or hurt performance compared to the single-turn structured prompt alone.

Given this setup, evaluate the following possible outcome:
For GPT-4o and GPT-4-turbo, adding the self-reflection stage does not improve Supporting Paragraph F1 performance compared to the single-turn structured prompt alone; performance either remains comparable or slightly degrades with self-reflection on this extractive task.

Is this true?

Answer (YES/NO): NO